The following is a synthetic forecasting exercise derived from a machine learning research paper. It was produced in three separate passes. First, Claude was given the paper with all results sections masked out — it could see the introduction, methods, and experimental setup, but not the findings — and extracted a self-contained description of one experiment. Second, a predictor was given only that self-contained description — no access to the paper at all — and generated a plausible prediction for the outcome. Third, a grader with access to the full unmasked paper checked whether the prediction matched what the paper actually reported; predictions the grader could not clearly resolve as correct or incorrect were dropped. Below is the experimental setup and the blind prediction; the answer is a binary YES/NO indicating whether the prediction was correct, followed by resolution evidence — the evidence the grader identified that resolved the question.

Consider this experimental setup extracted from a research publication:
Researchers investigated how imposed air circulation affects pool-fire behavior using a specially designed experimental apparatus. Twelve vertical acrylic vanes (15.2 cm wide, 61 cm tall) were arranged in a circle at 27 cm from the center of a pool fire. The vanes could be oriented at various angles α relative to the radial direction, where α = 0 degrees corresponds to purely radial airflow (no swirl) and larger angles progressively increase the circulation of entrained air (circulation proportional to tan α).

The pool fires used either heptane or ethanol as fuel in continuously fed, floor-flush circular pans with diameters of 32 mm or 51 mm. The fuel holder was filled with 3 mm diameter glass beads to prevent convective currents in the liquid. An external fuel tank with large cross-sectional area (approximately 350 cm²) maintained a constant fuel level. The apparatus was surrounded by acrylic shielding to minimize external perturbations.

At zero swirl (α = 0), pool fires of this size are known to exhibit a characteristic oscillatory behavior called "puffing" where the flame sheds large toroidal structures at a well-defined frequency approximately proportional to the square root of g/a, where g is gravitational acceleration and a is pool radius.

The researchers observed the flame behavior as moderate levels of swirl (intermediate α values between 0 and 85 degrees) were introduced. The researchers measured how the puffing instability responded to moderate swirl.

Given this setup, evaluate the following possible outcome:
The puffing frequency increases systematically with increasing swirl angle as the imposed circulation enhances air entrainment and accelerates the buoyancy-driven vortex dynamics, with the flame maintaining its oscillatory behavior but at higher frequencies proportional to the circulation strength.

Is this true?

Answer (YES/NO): NO